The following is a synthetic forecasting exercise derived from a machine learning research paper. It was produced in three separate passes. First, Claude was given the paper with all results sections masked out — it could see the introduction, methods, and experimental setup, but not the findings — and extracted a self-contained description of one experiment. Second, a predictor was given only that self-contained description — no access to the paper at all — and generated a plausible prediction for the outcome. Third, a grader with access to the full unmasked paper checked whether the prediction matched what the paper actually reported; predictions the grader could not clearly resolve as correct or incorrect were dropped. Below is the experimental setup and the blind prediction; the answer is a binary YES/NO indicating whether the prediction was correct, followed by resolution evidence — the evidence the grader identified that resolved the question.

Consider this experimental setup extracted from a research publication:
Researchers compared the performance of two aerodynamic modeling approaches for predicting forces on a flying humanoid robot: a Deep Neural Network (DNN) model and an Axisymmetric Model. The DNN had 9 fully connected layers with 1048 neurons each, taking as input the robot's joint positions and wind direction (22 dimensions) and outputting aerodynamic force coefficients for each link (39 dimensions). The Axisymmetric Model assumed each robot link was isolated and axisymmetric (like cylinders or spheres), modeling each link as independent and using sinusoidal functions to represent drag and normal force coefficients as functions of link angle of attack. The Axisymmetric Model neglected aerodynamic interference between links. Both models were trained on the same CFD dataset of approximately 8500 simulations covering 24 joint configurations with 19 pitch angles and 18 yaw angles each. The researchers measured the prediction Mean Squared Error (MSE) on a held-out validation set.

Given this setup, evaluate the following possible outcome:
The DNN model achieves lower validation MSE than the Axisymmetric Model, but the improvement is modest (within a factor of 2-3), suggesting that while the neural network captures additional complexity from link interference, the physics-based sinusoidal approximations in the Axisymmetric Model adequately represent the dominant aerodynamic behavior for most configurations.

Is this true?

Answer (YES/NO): NO